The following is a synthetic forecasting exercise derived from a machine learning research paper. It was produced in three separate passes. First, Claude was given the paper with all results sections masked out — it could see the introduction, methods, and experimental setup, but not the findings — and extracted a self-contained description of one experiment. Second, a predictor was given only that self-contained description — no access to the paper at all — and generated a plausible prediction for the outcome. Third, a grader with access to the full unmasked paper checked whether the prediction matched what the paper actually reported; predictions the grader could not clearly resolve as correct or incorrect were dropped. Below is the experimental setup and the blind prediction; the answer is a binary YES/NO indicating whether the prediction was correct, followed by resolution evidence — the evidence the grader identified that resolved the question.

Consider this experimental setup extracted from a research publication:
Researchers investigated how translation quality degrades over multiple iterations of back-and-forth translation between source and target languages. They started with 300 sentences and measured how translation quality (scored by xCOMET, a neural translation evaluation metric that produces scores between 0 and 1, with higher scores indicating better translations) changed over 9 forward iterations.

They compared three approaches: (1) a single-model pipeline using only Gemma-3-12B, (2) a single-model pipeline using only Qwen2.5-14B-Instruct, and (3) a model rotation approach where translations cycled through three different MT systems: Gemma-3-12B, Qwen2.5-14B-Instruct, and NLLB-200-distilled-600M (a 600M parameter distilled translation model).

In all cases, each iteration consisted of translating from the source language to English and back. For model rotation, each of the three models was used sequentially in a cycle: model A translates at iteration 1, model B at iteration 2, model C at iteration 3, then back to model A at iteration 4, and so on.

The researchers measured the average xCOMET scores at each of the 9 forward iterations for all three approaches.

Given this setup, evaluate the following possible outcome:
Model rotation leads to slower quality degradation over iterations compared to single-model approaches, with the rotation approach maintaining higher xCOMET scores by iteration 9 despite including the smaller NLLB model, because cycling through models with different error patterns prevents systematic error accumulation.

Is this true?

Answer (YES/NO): NO